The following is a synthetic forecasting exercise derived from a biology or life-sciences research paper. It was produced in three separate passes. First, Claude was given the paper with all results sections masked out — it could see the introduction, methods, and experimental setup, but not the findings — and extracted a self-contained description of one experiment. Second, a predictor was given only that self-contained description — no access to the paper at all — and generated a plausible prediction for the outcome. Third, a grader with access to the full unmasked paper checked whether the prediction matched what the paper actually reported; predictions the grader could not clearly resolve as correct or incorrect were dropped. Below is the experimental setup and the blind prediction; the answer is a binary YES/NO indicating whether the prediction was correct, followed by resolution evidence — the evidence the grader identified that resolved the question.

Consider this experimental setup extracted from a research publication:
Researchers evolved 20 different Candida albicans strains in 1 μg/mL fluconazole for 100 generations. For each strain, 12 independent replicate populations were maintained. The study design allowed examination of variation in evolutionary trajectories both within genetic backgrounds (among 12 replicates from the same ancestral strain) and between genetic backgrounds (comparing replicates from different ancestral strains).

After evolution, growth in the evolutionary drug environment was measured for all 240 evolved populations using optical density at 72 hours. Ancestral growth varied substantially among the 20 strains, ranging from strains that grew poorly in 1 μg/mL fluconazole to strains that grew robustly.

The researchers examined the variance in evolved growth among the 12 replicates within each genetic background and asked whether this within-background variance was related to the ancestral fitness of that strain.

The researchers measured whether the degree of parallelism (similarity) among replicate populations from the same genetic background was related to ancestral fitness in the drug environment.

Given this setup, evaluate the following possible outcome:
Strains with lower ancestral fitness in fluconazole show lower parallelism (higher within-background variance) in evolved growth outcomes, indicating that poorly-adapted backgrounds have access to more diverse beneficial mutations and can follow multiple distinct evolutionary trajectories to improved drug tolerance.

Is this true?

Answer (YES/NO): YES